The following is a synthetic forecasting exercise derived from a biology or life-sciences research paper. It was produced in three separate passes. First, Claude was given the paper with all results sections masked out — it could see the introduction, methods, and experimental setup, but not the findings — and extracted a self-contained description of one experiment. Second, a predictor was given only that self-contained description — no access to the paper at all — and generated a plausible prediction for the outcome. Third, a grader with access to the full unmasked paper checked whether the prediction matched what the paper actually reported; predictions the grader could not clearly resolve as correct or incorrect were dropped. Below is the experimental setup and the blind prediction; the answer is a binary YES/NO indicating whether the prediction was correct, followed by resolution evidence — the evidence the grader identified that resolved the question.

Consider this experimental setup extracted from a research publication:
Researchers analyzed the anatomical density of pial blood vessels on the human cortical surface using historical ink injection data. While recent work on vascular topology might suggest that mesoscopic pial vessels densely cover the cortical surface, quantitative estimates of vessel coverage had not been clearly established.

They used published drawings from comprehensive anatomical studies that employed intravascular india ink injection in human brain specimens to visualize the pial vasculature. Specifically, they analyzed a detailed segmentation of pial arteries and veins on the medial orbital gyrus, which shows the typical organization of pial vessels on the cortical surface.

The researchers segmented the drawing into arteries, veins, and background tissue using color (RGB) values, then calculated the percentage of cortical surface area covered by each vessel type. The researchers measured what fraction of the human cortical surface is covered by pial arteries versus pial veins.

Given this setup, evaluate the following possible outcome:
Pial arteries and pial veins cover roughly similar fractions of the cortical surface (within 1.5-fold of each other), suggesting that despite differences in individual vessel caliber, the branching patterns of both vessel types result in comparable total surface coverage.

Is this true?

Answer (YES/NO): NO